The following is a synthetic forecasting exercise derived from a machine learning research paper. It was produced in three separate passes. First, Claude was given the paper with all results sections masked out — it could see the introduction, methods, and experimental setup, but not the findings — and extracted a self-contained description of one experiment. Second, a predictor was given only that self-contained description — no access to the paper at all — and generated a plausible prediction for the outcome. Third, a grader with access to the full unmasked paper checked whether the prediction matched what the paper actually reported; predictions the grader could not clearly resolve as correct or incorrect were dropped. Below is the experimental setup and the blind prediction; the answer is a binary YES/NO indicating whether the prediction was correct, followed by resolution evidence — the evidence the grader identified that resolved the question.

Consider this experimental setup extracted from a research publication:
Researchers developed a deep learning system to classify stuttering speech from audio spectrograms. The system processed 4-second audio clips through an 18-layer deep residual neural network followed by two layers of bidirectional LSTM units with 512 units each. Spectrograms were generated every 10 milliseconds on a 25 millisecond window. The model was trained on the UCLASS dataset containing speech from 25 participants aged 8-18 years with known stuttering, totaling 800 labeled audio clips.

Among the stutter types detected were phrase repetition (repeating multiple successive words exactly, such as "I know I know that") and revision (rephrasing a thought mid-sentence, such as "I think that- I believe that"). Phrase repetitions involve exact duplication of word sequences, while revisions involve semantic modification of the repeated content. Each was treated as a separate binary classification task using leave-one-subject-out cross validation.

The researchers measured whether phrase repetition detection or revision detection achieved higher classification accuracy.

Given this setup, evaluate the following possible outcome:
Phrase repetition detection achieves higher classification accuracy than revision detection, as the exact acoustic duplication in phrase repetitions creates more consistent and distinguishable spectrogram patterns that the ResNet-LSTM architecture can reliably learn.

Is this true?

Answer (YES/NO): NO